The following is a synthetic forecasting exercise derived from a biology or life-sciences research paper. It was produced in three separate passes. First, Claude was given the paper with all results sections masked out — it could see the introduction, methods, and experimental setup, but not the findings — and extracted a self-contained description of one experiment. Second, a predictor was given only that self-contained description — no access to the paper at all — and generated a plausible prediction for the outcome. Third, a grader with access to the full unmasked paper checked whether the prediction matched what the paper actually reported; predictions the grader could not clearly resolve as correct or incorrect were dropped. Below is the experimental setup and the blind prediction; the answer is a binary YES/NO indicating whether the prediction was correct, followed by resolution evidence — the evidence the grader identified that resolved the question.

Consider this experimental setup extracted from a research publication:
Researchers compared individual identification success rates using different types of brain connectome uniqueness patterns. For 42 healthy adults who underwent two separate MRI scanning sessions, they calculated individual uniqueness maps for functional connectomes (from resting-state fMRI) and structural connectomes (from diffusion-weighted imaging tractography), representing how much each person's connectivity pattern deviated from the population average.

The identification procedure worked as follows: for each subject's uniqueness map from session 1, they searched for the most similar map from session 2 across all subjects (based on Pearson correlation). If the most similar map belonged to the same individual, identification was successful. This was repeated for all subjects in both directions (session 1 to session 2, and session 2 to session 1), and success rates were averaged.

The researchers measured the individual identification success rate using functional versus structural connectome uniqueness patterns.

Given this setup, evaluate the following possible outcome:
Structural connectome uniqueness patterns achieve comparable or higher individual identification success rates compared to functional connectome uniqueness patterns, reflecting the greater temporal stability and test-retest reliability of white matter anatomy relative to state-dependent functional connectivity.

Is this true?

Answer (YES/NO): YES